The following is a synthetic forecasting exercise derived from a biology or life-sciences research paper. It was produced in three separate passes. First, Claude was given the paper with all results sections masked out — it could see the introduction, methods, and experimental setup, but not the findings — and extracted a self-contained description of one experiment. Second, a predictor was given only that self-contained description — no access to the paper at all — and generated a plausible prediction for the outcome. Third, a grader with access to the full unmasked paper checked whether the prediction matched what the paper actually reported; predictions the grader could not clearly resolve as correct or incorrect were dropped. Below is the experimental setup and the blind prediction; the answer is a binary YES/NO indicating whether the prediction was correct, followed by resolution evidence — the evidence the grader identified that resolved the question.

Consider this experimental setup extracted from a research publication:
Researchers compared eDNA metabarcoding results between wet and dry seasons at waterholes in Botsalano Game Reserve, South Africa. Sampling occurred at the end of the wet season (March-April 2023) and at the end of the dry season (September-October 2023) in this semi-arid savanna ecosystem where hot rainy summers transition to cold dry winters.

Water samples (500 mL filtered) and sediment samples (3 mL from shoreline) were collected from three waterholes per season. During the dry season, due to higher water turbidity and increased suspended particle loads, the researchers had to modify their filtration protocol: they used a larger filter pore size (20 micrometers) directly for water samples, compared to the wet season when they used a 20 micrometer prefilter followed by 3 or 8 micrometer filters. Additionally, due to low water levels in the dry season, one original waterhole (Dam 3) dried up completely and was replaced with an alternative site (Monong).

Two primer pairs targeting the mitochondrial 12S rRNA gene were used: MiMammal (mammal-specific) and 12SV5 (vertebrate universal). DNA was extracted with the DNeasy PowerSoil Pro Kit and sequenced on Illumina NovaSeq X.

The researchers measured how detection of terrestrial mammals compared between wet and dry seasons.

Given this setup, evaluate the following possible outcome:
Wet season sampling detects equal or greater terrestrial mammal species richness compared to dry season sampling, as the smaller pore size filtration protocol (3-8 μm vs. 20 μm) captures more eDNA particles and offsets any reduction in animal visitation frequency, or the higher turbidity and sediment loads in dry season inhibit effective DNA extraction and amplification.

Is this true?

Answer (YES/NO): NO